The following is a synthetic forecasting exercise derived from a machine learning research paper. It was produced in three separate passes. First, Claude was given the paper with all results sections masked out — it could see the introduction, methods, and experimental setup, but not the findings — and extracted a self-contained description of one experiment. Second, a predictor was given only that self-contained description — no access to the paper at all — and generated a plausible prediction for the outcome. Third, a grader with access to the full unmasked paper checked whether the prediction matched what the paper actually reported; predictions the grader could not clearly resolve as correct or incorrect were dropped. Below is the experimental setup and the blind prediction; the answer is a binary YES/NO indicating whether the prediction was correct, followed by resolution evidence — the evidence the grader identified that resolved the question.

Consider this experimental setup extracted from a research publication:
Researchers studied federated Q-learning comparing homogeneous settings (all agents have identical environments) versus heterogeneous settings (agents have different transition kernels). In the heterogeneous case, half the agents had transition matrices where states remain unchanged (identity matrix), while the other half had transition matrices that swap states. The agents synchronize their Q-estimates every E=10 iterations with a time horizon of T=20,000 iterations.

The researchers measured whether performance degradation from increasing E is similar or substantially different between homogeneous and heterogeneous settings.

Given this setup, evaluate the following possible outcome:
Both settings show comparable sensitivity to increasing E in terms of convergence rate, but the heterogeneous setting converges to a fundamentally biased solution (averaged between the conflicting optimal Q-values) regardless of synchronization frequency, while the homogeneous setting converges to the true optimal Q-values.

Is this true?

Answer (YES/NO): NO